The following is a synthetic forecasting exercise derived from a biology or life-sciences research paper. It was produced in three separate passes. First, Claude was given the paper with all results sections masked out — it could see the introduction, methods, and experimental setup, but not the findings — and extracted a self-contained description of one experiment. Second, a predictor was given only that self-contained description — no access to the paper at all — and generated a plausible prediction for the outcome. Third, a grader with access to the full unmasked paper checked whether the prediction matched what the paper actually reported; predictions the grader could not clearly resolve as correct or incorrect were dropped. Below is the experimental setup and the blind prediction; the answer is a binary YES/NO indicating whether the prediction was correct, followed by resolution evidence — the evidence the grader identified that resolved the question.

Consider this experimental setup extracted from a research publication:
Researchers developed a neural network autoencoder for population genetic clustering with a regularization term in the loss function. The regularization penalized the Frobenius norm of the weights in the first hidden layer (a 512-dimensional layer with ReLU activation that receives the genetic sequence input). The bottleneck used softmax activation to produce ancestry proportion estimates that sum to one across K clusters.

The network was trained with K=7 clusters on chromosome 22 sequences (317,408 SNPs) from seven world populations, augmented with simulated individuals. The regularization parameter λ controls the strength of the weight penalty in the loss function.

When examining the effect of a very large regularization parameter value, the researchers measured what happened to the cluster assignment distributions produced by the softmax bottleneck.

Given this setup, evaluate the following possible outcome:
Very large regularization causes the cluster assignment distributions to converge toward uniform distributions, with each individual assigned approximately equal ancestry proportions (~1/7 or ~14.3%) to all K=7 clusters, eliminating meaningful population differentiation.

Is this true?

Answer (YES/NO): YES